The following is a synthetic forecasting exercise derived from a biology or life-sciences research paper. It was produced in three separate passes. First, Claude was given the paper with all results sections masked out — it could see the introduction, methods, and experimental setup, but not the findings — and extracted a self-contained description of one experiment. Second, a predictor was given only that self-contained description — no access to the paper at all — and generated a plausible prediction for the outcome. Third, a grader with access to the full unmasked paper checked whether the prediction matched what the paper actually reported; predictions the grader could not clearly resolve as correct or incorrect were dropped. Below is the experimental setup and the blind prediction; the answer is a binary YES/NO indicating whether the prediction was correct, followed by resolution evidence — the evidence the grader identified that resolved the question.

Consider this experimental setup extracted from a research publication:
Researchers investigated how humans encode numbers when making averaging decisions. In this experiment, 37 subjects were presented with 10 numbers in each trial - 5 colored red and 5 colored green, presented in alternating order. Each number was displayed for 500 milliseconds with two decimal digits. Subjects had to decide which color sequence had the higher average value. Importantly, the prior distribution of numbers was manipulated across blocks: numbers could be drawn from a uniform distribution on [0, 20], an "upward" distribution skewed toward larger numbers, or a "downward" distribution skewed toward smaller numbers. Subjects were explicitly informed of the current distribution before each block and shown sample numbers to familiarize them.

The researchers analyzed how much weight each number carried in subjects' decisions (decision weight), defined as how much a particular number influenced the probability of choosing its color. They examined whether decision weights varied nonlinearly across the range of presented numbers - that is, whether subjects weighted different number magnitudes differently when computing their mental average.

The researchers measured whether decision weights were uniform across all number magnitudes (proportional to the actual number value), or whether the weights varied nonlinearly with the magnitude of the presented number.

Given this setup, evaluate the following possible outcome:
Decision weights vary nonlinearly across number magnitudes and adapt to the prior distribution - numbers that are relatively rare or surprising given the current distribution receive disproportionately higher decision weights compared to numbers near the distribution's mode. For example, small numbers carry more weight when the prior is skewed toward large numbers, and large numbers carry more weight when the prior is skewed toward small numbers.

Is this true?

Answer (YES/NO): NO